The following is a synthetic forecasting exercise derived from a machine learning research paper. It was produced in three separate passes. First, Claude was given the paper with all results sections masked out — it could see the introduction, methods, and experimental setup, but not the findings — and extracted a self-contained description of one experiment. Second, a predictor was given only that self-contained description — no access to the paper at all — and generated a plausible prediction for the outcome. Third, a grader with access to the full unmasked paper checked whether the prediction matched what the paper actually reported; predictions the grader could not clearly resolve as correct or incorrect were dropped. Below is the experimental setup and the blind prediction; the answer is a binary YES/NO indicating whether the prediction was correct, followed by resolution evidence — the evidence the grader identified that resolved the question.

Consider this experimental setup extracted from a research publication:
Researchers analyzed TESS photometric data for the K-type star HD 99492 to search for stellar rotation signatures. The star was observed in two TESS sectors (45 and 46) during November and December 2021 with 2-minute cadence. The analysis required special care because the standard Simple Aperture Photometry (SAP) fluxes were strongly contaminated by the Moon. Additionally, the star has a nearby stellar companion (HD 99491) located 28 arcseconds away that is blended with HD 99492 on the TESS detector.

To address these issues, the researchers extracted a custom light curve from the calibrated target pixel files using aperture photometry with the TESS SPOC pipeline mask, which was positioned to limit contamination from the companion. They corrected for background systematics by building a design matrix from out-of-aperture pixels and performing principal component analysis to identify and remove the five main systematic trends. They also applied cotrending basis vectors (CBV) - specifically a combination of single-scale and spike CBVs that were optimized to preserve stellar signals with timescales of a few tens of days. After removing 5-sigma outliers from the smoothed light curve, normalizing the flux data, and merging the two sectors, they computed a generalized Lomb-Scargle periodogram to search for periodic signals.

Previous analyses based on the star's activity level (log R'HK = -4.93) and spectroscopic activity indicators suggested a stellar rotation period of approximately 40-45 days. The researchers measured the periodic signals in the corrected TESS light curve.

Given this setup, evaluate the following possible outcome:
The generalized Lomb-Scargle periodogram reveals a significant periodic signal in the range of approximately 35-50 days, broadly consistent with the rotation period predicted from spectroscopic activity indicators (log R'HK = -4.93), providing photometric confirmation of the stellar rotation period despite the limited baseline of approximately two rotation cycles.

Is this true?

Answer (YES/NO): NO